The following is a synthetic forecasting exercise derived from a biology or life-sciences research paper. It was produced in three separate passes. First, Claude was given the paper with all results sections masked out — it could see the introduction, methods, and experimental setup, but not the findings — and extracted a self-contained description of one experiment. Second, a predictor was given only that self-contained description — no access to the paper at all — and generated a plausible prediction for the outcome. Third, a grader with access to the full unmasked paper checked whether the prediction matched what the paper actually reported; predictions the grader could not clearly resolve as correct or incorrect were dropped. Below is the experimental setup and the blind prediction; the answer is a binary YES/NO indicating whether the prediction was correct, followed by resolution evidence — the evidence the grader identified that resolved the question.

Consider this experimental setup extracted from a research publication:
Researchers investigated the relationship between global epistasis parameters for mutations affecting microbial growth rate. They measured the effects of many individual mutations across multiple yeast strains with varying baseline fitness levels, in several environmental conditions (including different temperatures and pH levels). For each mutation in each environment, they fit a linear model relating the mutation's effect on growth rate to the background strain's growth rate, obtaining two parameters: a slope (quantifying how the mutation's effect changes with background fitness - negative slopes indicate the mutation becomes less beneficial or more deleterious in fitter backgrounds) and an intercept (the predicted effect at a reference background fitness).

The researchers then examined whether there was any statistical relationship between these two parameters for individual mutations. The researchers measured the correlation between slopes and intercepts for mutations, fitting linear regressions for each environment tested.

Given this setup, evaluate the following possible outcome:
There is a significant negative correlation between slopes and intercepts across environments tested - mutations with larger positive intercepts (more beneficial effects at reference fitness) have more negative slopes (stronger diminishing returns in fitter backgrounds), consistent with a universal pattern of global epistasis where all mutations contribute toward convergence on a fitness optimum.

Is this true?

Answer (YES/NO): YES